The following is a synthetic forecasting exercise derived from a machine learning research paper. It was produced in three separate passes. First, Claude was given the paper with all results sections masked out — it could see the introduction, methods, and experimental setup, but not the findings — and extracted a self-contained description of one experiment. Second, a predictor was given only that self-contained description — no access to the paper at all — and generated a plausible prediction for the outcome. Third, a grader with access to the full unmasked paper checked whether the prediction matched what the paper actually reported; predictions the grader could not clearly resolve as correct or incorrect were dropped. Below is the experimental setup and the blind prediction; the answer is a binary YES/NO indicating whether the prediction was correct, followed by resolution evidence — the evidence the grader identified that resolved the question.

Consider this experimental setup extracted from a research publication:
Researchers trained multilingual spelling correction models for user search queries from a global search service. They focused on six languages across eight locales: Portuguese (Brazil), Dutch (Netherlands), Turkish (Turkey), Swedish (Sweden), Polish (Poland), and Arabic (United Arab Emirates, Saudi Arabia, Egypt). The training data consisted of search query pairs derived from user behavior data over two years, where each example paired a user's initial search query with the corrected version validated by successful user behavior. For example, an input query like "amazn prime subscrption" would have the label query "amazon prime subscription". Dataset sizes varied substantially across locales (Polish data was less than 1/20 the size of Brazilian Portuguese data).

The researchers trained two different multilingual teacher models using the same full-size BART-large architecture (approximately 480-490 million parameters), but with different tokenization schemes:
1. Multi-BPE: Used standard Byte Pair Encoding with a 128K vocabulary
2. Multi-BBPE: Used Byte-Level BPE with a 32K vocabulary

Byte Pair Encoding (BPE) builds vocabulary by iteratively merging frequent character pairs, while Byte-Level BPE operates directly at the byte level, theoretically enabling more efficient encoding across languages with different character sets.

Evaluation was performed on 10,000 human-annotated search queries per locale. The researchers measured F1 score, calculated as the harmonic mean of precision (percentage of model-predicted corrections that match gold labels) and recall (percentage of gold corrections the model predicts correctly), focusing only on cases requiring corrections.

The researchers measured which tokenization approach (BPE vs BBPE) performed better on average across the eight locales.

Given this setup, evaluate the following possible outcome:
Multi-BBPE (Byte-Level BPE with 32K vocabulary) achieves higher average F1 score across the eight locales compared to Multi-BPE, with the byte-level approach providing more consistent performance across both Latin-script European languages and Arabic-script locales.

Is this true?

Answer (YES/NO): NO